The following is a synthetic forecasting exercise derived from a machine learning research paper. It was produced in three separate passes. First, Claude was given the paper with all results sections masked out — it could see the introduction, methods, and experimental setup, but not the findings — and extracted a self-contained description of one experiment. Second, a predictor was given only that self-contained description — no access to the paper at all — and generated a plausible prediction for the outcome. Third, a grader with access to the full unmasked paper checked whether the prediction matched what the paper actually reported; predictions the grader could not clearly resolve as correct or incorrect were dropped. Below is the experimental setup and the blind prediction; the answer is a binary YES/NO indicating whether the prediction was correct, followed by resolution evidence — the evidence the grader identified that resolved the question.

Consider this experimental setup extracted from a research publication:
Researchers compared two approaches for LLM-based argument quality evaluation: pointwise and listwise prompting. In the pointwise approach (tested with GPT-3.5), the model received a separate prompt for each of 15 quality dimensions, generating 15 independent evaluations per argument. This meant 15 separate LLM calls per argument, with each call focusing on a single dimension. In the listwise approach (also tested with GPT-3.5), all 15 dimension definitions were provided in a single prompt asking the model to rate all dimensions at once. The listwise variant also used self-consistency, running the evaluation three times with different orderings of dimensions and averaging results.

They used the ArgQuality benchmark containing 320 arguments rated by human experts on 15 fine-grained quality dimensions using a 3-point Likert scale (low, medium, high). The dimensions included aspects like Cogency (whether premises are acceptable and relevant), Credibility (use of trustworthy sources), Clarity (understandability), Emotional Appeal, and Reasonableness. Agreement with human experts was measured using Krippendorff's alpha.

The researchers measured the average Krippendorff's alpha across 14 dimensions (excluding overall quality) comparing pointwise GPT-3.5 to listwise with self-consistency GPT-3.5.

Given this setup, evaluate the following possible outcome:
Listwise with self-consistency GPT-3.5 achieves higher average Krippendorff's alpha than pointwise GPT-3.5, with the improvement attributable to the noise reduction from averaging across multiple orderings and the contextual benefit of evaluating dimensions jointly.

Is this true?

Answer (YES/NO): YES